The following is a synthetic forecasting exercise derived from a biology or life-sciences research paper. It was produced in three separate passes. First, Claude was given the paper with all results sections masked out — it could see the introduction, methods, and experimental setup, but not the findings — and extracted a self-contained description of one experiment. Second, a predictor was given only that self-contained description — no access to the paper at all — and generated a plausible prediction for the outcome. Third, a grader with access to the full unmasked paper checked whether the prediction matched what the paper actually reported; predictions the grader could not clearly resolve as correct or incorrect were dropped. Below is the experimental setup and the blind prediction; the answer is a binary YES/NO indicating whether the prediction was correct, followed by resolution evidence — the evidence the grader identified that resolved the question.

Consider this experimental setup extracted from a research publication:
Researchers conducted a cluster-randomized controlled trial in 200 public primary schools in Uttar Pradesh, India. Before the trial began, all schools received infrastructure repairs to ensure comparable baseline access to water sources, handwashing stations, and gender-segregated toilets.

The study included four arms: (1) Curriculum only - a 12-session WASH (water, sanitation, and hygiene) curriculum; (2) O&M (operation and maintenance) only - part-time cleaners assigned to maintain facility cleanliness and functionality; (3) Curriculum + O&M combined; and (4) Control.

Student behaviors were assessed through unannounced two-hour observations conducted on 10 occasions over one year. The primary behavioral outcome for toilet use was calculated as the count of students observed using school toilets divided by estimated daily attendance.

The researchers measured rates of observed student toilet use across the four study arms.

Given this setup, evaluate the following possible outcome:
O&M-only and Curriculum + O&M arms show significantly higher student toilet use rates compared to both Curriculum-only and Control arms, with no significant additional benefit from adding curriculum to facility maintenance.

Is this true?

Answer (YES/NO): NO